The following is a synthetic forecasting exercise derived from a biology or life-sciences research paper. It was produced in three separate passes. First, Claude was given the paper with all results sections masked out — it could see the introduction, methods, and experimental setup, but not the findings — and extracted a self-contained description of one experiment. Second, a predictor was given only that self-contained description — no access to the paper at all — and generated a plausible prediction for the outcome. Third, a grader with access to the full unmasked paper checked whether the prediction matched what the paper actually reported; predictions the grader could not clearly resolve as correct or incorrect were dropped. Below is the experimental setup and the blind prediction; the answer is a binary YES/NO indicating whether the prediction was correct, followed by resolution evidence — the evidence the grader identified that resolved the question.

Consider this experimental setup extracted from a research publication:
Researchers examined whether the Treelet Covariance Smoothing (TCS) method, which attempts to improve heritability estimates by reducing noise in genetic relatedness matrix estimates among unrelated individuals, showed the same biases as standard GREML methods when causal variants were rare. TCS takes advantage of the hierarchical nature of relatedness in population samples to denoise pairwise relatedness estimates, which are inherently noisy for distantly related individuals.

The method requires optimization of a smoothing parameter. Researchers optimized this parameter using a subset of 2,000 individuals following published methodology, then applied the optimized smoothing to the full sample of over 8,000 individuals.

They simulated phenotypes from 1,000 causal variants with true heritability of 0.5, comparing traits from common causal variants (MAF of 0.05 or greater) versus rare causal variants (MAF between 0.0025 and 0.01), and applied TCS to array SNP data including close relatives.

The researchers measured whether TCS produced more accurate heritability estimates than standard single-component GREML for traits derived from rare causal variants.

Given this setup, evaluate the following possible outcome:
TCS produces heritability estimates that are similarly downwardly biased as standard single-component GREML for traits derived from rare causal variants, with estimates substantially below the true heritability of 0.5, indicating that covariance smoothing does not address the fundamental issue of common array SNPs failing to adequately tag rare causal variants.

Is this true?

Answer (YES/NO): NO